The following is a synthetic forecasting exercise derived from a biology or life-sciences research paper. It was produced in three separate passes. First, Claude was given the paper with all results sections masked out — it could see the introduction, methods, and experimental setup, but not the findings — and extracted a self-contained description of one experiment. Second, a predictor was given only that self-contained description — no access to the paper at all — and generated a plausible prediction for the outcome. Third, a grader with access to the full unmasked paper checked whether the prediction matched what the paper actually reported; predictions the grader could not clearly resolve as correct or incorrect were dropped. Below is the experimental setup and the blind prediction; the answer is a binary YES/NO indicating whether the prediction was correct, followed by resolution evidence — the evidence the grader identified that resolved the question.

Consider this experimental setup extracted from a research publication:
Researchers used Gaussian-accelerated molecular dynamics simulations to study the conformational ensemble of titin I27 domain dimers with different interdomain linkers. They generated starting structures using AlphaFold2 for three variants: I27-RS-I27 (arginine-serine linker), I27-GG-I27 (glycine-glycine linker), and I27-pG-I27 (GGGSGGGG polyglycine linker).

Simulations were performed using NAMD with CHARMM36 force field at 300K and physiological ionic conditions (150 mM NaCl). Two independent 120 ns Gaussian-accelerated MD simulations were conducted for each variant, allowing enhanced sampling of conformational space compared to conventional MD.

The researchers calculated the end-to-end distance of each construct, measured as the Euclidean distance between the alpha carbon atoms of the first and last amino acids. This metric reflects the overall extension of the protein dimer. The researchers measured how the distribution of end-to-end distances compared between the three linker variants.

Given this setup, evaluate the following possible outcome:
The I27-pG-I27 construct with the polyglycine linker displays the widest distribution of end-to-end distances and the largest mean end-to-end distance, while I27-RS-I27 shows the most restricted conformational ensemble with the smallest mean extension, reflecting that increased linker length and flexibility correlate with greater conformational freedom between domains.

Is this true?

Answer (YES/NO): NO